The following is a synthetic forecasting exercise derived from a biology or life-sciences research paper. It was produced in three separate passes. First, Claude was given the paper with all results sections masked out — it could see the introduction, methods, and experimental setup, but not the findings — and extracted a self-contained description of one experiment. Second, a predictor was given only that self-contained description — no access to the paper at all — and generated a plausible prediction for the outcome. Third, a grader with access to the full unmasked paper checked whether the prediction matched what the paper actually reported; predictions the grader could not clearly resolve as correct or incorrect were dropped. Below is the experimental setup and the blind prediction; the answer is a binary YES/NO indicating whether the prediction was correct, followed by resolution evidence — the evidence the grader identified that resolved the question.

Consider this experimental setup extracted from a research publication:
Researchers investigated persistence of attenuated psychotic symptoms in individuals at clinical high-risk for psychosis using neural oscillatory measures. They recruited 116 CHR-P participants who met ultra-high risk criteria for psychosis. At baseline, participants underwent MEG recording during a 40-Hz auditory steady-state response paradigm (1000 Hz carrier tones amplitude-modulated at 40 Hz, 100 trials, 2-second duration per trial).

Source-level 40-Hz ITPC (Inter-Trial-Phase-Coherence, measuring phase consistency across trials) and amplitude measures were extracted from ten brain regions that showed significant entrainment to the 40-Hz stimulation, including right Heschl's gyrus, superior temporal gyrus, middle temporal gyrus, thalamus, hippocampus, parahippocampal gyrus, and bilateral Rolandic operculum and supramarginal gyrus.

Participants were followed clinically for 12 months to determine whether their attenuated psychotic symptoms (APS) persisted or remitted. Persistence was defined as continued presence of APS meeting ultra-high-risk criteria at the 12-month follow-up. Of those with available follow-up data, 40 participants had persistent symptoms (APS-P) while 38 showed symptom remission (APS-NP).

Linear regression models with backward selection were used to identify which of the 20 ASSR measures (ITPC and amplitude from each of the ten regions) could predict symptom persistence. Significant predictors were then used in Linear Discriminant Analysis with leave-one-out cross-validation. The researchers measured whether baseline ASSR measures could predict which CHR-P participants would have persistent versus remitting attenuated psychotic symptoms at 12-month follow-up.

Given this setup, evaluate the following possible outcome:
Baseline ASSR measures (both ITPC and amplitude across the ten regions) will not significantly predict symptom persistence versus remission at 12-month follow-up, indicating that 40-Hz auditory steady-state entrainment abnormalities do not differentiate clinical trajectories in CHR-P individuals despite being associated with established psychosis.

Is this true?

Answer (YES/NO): NO